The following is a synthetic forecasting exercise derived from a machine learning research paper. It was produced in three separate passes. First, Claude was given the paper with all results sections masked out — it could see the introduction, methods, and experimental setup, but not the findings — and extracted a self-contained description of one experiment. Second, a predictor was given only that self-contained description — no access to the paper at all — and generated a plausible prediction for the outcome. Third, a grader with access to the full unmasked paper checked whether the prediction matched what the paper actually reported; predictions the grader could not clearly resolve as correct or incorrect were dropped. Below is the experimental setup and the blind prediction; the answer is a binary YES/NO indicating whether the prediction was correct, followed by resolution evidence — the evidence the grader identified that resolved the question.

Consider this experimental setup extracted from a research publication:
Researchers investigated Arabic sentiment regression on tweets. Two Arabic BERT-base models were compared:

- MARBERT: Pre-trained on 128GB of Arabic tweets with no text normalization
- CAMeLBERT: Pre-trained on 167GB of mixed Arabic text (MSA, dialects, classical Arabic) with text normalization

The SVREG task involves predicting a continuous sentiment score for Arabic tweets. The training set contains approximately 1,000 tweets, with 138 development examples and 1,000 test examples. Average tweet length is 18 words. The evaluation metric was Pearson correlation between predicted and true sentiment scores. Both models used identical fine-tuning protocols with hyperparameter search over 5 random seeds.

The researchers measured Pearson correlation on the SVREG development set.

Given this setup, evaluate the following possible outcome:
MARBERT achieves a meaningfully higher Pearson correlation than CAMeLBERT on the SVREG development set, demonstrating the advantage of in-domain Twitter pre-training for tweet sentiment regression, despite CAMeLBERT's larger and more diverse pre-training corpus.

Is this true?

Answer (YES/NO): YES